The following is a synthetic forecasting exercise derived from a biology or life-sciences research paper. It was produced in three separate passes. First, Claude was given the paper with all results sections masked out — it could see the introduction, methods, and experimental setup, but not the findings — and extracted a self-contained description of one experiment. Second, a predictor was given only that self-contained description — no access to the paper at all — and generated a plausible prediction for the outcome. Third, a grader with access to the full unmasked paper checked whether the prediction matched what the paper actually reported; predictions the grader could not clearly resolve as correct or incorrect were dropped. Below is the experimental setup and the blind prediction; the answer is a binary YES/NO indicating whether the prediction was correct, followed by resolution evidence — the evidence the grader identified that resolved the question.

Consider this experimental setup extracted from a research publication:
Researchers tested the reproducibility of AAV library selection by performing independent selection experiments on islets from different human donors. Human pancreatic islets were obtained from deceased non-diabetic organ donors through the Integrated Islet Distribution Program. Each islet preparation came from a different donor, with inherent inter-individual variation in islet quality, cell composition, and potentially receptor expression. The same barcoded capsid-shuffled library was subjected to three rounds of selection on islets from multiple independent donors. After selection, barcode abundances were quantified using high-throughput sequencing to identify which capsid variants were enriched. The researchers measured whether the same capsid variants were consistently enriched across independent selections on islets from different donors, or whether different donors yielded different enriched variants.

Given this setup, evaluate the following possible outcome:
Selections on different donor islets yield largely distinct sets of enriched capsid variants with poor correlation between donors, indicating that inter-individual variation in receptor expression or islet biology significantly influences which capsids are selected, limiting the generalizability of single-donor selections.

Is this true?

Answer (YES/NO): NO